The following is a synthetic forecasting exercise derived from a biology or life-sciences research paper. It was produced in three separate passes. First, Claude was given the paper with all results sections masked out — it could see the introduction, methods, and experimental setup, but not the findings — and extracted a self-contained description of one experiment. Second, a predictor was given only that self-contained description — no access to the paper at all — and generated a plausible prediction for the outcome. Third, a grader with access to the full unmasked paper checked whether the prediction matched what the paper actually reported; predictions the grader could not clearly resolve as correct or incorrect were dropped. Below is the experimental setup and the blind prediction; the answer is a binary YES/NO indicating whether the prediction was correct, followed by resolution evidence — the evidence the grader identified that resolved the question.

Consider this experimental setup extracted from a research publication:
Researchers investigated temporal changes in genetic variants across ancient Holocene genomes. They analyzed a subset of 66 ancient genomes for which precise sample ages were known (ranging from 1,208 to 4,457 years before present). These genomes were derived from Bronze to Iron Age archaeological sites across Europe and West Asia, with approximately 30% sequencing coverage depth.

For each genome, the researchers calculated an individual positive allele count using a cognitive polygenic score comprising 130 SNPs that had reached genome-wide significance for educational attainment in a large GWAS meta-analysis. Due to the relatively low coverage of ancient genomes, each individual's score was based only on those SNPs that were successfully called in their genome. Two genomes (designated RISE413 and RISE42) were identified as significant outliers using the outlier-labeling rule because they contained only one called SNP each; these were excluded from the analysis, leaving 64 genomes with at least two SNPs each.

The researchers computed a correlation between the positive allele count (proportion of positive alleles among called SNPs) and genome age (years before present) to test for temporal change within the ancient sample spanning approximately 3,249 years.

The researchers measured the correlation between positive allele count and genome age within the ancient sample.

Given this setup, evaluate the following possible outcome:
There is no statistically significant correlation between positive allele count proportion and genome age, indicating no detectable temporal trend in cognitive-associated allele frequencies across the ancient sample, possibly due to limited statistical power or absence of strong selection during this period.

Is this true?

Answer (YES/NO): NO